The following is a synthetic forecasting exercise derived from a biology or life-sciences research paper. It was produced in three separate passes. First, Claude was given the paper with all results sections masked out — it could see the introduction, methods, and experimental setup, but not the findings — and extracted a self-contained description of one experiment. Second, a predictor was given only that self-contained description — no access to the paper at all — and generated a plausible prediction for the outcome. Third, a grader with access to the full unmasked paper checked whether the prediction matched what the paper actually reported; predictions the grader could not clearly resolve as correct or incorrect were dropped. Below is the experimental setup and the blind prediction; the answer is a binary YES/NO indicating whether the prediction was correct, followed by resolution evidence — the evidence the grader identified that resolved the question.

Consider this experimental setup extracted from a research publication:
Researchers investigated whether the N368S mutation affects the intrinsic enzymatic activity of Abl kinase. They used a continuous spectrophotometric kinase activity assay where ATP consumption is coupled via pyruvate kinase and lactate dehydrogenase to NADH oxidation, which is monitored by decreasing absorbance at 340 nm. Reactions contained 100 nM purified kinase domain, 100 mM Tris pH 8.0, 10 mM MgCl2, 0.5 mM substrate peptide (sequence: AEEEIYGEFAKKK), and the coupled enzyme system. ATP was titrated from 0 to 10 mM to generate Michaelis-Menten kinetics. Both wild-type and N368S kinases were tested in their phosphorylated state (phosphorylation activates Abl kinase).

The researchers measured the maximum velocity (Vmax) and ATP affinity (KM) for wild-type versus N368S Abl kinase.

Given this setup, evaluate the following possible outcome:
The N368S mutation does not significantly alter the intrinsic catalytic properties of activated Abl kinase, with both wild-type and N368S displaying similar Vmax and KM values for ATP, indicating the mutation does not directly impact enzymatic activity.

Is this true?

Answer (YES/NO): NO